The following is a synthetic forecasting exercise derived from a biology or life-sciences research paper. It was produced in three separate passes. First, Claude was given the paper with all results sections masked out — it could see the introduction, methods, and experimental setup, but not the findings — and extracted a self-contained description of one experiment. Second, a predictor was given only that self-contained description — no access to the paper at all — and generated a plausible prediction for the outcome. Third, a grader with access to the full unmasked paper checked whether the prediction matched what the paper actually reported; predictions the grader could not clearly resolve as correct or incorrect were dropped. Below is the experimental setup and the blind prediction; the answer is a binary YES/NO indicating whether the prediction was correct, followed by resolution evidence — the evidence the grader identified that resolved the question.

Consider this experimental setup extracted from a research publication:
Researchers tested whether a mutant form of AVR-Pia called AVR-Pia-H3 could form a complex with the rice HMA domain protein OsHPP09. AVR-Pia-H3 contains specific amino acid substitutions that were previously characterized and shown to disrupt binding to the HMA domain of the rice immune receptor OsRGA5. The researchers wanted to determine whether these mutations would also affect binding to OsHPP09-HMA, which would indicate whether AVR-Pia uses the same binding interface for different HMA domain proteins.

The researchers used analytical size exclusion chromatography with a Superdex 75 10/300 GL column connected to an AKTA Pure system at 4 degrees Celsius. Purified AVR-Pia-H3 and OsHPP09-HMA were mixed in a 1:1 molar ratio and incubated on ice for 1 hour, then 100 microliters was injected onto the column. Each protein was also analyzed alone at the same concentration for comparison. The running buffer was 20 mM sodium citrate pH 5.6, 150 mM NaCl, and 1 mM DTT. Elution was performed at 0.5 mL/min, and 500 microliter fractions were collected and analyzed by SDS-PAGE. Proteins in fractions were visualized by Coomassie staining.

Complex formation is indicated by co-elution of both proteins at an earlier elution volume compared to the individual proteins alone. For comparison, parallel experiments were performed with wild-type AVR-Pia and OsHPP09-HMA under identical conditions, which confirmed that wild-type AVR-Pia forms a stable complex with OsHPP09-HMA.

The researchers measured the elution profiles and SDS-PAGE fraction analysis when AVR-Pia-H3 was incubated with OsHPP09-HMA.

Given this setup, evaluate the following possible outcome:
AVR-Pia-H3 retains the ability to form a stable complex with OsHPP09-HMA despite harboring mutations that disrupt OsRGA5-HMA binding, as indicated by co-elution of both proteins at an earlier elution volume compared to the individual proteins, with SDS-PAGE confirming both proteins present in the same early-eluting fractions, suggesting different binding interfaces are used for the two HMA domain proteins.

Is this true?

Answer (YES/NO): NO